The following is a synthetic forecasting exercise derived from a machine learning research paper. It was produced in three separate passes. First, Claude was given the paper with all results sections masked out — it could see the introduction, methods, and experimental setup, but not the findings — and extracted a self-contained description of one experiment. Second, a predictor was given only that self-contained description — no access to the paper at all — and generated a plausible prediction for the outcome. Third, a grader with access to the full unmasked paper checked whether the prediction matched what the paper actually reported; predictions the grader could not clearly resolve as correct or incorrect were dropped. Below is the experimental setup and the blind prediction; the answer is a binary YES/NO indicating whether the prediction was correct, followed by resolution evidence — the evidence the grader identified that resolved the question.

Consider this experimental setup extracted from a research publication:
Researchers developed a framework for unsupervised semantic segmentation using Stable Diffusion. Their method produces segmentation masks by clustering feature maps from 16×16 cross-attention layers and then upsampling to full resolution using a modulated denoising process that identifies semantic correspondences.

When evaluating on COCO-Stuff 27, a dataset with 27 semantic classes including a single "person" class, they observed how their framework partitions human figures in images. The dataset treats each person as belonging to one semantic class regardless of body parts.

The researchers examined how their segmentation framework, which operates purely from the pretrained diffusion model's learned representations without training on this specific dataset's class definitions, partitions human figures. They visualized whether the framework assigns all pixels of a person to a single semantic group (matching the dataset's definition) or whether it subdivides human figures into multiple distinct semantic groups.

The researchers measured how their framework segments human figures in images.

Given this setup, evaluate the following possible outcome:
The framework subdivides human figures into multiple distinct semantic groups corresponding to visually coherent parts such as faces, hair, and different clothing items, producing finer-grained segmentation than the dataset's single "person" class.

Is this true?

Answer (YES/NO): YES